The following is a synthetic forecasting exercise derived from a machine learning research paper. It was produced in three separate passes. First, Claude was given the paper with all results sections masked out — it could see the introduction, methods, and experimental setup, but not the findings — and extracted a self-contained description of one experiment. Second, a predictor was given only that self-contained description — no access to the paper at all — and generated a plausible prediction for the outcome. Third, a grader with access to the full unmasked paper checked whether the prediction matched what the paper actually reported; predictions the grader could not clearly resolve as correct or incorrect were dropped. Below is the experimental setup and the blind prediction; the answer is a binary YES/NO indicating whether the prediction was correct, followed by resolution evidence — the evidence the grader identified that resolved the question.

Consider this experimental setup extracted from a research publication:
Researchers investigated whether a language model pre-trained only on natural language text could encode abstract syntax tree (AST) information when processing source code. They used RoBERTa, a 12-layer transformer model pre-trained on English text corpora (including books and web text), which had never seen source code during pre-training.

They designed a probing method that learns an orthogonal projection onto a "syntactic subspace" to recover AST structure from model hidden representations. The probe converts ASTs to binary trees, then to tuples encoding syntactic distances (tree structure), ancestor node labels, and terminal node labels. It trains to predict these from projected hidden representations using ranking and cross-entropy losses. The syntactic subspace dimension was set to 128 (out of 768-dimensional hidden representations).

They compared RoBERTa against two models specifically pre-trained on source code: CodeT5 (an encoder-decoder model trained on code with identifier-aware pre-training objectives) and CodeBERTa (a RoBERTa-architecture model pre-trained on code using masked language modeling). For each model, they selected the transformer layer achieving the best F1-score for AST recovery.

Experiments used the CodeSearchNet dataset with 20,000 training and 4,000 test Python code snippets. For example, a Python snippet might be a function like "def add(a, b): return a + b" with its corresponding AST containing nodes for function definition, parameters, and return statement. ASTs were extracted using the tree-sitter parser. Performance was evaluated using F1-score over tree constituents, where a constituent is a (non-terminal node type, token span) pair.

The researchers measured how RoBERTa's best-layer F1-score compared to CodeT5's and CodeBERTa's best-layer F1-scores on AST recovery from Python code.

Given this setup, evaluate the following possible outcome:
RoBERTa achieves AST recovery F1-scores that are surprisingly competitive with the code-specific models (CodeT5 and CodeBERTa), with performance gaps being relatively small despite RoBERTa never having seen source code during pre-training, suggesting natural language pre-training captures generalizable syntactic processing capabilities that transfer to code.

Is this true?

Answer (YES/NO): YES